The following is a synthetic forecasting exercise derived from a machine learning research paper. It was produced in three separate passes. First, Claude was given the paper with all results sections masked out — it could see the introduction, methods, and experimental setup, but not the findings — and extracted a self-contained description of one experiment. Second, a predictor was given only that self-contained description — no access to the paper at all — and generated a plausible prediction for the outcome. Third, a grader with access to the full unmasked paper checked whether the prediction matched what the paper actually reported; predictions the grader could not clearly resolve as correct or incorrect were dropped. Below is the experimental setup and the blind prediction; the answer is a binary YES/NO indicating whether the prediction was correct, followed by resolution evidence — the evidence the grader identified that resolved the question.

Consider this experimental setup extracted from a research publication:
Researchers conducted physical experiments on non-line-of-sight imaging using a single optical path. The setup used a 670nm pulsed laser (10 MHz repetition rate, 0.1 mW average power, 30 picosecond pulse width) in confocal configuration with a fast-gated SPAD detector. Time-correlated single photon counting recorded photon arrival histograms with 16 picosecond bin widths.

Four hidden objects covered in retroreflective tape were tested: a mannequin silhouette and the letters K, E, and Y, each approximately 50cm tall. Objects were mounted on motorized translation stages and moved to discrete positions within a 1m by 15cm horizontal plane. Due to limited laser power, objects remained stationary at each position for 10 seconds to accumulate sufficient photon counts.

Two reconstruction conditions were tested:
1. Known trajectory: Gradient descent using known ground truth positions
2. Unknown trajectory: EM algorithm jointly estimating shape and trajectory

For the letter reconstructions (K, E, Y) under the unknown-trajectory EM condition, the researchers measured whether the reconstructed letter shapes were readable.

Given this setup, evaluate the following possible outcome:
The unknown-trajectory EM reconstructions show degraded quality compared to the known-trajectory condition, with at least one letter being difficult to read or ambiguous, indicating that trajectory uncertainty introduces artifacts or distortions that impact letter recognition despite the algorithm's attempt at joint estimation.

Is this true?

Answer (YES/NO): NO